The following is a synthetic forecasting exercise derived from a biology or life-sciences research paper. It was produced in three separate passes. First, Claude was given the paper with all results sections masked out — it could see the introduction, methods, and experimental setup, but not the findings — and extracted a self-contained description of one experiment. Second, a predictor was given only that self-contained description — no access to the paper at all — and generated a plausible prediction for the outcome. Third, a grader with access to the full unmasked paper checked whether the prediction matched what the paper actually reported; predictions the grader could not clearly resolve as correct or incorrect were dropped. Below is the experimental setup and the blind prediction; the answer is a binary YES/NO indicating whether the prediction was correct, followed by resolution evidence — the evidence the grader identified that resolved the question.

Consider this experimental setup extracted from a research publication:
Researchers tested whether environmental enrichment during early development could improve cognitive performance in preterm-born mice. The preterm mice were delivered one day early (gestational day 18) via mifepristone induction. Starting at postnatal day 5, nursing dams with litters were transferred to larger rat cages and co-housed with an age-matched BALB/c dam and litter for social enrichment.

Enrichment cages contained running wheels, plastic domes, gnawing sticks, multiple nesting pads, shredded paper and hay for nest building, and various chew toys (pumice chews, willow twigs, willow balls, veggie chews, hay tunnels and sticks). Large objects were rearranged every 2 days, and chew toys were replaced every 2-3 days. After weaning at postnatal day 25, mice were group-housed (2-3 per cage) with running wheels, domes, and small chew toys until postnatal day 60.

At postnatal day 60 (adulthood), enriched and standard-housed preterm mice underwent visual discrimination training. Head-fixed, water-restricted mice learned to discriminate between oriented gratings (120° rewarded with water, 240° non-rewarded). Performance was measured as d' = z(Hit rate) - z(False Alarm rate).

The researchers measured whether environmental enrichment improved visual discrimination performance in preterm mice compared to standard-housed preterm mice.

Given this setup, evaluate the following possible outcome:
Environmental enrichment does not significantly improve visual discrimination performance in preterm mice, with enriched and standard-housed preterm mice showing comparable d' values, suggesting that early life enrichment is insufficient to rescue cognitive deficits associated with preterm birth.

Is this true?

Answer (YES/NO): YES